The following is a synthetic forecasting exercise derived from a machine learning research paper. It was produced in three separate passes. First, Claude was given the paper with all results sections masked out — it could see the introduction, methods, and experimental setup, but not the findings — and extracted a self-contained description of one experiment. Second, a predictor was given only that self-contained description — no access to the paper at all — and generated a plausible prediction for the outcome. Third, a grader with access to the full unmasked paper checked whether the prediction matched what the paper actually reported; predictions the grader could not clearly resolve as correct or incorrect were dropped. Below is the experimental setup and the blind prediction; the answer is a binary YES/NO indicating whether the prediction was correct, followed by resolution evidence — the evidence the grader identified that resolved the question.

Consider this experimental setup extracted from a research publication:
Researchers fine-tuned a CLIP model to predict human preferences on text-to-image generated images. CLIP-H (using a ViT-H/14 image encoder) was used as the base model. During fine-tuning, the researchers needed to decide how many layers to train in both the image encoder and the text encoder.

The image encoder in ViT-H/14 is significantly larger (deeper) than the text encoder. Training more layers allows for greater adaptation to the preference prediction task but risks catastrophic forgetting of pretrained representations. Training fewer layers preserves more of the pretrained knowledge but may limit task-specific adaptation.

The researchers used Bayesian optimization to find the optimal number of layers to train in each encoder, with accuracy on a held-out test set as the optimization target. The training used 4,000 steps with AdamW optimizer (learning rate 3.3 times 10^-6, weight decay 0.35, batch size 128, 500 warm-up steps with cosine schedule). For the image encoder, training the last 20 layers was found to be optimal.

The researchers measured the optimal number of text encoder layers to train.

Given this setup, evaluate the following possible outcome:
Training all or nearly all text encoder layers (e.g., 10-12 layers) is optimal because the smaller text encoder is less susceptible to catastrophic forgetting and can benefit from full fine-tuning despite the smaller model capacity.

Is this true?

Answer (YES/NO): YES